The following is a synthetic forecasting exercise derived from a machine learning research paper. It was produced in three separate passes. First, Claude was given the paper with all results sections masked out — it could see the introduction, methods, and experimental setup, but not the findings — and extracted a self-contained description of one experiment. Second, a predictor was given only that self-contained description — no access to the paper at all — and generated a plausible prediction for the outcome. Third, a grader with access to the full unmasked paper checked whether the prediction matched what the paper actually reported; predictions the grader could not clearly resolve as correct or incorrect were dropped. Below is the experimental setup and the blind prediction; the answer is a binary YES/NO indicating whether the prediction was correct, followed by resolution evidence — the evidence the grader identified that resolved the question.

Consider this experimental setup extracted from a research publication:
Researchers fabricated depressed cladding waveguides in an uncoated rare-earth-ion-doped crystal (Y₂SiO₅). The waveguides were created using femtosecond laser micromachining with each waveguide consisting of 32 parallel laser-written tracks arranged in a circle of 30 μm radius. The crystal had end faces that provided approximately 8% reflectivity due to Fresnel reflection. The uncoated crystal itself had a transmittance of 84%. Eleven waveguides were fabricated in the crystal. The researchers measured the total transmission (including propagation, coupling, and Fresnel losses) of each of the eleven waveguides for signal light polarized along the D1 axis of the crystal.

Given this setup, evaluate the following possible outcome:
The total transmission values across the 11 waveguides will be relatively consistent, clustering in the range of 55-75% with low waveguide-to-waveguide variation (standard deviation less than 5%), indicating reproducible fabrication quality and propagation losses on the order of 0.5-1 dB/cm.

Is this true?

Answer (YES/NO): NO